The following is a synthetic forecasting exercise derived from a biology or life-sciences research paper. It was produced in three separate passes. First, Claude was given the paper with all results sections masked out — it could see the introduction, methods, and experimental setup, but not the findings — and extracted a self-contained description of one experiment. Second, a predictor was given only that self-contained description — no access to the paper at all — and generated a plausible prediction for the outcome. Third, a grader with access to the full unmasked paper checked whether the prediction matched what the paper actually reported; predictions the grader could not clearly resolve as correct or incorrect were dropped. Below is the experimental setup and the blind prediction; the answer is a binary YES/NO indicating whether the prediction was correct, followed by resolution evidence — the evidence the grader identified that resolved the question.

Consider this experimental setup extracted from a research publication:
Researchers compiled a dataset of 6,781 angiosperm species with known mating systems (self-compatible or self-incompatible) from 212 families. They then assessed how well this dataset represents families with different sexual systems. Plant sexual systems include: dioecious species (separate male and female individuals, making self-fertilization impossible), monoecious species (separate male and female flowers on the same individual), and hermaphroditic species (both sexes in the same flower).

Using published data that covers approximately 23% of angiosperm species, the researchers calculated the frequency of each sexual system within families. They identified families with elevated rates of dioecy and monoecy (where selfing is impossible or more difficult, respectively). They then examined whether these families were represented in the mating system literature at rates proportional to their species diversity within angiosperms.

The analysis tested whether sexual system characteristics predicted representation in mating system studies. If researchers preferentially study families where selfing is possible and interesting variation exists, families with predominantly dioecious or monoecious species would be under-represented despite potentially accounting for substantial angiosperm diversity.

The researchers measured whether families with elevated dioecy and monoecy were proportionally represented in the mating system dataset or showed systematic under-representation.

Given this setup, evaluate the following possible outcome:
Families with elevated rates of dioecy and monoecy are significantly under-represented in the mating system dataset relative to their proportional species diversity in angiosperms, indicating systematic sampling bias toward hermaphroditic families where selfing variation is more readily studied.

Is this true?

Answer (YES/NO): YES